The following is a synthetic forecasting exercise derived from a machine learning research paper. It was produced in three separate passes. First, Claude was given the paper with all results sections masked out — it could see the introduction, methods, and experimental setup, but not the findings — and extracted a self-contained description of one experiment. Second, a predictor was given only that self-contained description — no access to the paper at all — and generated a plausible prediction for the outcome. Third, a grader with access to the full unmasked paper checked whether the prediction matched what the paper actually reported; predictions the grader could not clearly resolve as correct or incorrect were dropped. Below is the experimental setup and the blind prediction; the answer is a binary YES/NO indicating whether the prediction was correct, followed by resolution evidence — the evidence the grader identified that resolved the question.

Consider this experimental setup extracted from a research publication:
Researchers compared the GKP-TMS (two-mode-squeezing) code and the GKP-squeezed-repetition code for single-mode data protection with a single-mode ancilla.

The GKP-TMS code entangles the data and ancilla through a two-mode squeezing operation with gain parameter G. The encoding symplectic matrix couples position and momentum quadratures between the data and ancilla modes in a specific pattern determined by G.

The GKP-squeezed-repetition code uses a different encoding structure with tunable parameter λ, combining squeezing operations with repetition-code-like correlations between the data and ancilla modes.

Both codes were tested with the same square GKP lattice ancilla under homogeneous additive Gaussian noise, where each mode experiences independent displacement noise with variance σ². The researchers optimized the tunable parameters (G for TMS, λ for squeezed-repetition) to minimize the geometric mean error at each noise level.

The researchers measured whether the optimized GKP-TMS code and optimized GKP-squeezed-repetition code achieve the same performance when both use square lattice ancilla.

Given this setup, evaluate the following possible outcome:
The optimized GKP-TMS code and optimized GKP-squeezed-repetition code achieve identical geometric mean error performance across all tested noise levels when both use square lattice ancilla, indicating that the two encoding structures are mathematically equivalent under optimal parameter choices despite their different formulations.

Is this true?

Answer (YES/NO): NO